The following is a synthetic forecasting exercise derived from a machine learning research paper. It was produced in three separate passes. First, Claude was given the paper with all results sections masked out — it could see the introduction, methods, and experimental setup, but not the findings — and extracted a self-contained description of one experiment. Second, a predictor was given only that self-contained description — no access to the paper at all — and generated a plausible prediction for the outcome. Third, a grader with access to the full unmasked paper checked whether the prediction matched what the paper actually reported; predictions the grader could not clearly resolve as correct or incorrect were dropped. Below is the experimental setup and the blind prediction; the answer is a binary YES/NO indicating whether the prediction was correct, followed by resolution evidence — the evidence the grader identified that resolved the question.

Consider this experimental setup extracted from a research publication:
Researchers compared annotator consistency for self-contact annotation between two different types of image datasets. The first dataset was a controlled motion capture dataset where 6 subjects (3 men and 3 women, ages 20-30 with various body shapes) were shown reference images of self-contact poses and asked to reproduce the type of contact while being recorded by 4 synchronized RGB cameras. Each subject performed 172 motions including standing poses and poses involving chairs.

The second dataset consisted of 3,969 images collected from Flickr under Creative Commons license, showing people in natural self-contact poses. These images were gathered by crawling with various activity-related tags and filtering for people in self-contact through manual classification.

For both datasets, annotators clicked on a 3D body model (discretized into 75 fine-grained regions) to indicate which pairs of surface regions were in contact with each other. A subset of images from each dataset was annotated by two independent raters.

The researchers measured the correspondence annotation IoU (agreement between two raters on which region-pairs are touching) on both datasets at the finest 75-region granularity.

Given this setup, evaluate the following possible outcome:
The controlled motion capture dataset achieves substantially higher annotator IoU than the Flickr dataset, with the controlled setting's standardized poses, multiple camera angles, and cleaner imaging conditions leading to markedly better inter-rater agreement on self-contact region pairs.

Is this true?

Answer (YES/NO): NO